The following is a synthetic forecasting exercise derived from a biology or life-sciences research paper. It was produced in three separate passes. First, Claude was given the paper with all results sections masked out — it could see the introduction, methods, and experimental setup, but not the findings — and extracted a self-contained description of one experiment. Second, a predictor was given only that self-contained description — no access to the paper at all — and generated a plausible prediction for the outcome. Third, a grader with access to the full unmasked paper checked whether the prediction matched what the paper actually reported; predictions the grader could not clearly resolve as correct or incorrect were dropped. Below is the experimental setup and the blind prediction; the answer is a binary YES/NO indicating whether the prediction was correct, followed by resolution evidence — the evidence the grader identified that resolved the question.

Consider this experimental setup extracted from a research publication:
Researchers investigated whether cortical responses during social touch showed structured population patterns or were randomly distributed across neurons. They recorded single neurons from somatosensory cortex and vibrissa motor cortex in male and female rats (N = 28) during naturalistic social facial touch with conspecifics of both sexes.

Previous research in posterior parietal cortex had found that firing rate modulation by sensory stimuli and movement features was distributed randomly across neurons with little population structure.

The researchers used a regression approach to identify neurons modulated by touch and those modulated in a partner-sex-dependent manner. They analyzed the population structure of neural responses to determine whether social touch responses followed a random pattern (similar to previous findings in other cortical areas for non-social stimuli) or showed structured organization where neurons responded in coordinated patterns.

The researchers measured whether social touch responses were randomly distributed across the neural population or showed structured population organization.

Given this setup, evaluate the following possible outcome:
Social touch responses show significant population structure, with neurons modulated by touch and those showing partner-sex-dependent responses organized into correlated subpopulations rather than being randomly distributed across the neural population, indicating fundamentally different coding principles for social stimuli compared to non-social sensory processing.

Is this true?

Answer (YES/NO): YES